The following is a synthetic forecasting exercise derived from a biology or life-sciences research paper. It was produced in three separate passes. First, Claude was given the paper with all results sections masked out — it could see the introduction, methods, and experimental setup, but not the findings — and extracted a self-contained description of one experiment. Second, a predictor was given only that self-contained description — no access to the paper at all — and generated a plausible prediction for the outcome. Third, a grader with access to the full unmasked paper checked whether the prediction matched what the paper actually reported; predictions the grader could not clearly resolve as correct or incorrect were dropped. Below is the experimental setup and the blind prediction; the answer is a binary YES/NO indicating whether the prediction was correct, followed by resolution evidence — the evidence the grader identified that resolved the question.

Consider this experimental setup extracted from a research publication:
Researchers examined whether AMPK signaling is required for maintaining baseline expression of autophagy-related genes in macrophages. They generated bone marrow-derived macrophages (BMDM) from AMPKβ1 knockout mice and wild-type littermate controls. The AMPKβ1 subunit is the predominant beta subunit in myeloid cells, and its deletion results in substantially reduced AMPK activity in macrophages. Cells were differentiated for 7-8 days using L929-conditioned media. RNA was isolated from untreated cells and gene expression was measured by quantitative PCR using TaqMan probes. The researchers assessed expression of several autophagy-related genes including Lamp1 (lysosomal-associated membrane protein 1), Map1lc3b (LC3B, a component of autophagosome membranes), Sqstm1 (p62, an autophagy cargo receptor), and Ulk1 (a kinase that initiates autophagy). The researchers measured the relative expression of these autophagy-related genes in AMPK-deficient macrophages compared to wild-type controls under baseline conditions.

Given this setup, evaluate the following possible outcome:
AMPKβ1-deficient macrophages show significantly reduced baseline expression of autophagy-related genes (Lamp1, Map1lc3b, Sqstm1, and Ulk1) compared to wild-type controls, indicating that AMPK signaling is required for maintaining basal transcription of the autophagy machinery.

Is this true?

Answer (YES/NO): YES